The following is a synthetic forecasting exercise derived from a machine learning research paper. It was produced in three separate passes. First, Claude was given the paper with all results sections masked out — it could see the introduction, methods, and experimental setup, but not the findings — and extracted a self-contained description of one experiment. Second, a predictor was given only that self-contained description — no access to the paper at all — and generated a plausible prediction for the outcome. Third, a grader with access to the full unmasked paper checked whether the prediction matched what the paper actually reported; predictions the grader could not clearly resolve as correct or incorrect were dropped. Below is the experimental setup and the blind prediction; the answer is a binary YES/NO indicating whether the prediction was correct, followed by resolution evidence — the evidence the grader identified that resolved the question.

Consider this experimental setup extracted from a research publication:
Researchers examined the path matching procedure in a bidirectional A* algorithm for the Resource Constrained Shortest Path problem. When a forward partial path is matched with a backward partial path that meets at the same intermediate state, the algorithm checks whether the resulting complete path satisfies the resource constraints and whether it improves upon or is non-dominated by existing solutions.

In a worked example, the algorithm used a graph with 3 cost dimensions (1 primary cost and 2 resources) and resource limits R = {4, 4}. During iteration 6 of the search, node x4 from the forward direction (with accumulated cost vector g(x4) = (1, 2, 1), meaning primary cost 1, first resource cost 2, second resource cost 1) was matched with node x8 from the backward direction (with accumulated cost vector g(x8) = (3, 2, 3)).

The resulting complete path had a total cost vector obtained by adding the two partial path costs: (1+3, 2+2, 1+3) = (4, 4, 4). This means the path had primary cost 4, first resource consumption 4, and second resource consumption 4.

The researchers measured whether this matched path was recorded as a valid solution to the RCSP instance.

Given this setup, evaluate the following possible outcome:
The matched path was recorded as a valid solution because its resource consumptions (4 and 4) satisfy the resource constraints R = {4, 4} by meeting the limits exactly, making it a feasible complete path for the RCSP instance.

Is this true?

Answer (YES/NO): YES